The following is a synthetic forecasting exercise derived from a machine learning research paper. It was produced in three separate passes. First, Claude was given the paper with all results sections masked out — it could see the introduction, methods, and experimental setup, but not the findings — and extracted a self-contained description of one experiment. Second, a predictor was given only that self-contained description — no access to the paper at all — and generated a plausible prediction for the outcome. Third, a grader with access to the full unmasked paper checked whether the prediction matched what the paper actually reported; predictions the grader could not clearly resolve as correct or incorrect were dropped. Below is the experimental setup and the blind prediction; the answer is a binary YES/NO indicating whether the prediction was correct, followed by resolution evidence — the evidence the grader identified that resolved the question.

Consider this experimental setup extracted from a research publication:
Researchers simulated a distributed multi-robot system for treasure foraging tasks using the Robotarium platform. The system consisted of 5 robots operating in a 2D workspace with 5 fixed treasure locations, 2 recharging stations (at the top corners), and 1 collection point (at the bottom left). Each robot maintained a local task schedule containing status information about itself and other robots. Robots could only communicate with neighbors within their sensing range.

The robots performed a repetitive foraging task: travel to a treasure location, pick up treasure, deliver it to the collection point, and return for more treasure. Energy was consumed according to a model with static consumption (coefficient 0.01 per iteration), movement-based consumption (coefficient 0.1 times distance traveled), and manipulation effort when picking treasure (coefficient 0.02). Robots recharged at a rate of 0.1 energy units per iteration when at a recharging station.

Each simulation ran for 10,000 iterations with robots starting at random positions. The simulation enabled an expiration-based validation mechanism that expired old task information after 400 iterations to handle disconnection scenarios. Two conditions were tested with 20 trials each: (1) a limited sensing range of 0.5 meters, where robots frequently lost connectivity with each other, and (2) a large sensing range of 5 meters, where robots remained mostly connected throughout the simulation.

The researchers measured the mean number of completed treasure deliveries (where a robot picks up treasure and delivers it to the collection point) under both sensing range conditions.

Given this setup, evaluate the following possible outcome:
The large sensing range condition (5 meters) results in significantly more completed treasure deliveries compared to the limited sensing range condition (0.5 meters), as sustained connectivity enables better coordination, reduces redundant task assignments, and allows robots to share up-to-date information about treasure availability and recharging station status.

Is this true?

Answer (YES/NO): NO